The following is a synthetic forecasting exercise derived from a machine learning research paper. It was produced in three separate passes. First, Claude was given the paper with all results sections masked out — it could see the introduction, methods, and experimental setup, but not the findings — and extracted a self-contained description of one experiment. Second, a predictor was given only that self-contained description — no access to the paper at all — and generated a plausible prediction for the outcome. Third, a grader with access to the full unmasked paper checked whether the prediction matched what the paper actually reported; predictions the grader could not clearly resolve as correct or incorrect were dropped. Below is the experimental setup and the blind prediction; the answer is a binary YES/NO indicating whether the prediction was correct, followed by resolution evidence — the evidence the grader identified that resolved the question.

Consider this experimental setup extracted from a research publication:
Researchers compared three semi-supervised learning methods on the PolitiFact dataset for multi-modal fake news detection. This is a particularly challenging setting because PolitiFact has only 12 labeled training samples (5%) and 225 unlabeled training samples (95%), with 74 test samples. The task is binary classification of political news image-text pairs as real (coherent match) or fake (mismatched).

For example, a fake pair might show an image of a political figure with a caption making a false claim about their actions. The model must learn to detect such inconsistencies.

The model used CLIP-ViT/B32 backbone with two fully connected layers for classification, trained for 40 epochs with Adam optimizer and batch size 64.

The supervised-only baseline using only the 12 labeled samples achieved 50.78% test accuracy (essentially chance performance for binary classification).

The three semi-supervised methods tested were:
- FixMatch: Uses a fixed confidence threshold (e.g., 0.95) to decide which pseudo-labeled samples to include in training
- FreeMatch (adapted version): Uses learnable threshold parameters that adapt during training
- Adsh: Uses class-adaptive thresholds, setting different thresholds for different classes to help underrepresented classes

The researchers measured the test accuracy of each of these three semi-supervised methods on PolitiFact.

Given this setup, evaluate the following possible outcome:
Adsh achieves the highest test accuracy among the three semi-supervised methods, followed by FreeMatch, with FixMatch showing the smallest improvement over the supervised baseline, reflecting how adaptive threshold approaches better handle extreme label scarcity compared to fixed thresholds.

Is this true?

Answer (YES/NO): NO